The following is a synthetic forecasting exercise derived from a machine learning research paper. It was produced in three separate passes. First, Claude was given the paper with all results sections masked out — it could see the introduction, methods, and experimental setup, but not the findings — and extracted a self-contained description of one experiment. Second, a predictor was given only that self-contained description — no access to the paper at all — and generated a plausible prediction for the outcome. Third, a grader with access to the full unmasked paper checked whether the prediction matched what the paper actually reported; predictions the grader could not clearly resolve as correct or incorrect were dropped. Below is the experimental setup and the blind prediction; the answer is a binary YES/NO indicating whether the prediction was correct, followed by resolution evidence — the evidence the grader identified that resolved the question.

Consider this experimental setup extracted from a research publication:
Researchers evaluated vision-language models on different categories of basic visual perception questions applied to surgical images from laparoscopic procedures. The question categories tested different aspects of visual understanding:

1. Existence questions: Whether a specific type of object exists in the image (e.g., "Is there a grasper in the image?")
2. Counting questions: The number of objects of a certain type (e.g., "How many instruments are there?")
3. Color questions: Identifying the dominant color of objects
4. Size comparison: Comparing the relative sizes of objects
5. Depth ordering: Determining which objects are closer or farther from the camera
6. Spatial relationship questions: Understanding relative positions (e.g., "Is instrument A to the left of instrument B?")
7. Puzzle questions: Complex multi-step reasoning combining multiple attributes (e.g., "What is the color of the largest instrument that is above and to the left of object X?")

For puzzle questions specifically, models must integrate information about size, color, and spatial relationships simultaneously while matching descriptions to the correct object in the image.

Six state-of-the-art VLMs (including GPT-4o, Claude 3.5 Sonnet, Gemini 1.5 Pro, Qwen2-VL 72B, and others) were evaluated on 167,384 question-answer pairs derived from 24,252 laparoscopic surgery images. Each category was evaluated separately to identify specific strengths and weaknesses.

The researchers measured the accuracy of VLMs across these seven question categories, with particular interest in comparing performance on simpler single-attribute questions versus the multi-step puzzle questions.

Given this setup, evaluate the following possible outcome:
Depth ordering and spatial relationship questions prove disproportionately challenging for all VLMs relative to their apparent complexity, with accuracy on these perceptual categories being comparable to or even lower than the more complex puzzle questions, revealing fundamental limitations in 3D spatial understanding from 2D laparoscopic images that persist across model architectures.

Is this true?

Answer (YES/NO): NO